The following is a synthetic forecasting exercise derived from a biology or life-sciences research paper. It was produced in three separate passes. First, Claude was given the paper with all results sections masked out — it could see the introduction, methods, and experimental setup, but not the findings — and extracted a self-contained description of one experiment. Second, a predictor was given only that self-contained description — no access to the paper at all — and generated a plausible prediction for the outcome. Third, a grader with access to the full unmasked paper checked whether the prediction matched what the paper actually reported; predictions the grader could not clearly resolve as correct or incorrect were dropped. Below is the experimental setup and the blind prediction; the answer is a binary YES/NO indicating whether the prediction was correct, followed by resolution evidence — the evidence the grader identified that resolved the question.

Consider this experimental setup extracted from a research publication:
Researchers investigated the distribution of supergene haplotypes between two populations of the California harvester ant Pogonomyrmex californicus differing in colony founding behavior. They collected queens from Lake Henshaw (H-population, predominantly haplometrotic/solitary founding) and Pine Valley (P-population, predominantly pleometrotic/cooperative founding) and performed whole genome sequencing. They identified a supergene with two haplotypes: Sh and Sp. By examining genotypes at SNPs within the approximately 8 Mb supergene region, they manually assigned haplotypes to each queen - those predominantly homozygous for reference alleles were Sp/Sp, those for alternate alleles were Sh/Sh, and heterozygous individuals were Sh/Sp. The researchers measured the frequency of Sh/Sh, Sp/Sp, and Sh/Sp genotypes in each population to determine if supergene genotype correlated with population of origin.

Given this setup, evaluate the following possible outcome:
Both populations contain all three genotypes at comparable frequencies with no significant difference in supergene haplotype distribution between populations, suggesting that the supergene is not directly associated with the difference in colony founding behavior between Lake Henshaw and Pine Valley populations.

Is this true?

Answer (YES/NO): NO